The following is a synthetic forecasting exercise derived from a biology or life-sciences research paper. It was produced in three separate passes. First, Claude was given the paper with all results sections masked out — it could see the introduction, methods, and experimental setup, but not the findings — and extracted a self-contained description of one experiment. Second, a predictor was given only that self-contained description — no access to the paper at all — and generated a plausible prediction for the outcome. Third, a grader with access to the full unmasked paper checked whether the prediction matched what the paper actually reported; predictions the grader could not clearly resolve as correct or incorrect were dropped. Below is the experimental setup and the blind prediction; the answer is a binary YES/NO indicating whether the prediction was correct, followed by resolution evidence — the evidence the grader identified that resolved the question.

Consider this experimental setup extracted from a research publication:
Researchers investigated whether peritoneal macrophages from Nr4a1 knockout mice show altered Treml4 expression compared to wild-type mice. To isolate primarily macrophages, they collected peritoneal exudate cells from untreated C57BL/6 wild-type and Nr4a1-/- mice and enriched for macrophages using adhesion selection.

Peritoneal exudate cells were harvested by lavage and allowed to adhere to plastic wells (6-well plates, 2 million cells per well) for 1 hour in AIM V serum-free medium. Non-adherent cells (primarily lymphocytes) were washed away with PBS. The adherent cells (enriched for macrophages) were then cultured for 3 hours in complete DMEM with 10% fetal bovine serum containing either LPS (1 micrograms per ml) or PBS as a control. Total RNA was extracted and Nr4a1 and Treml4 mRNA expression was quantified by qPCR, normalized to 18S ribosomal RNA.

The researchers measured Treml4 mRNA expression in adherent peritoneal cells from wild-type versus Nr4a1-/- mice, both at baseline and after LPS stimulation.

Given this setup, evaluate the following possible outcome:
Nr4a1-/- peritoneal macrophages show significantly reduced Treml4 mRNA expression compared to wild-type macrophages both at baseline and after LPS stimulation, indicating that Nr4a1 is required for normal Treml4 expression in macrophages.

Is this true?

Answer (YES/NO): YES